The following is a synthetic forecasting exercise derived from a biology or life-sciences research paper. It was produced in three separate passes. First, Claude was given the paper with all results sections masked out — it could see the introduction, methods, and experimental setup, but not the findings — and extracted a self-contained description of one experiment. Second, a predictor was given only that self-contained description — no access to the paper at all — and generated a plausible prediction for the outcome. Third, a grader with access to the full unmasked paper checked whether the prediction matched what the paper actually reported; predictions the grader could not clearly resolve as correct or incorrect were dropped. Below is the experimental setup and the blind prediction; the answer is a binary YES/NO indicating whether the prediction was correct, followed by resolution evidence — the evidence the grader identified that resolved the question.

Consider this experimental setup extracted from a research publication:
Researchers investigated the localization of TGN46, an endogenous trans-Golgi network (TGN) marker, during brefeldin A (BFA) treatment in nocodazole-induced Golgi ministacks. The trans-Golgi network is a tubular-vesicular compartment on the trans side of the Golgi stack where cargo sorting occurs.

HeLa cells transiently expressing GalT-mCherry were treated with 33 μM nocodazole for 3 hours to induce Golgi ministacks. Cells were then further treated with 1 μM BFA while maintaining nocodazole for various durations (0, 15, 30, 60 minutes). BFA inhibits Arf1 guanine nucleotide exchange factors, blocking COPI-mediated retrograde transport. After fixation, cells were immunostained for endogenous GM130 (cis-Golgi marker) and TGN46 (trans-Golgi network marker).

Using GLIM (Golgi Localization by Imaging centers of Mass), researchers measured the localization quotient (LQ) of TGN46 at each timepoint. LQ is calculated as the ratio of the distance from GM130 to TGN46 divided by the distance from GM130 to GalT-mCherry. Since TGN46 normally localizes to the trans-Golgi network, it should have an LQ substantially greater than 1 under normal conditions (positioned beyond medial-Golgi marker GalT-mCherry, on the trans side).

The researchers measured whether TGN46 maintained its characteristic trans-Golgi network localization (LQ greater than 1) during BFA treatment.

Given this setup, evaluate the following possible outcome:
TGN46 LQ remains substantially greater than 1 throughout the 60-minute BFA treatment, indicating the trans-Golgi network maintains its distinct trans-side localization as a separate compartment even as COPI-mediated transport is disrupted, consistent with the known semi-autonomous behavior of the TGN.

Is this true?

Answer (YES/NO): NO